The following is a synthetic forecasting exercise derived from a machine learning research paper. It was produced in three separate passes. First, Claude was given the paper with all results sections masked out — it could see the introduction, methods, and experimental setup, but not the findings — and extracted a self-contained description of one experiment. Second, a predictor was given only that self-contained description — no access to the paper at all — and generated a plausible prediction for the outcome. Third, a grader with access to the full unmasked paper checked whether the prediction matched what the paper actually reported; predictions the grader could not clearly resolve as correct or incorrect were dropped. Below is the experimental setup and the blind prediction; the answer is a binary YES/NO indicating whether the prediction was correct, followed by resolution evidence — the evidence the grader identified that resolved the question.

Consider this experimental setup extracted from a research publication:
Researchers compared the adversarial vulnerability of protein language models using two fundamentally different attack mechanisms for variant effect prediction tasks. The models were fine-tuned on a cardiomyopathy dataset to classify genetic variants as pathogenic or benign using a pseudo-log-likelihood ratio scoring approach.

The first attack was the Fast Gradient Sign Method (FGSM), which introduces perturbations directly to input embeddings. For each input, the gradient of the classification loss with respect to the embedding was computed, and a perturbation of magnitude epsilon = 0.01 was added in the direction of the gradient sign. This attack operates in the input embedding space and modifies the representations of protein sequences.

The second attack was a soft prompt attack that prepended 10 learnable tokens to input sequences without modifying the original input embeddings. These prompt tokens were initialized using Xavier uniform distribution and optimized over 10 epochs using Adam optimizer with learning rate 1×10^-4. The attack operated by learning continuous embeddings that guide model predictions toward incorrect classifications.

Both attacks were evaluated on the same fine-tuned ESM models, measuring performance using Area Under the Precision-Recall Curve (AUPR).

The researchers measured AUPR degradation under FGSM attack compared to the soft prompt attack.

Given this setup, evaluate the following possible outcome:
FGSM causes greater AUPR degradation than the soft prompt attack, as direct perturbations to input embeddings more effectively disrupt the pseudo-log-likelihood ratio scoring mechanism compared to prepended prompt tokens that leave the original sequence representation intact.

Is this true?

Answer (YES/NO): NO